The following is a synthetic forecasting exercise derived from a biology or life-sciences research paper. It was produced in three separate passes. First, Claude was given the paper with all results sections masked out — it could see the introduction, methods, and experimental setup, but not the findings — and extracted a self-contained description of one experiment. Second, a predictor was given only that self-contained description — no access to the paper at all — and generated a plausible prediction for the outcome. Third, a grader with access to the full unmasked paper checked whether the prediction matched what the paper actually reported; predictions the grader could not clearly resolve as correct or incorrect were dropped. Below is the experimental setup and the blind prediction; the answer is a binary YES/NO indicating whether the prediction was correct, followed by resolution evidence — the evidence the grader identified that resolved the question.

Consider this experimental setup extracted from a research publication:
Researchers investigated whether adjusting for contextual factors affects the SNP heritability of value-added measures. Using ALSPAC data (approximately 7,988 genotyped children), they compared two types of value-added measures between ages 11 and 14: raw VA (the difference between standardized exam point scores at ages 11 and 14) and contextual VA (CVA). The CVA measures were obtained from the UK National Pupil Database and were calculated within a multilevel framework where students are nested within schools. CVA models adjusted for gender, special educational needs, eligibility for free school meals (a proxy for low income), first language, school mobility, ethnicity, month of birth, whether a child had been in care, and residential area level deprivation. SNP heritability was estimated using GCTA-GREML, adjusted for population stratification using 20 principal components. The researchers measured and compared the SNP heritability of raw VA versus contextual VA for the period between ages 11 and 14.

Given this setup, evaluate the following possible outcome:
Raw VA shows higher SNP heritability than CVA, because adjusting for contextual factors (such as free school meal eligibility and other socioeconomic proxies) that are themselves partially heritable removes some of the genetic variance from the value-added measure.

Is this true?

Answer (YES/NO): NO